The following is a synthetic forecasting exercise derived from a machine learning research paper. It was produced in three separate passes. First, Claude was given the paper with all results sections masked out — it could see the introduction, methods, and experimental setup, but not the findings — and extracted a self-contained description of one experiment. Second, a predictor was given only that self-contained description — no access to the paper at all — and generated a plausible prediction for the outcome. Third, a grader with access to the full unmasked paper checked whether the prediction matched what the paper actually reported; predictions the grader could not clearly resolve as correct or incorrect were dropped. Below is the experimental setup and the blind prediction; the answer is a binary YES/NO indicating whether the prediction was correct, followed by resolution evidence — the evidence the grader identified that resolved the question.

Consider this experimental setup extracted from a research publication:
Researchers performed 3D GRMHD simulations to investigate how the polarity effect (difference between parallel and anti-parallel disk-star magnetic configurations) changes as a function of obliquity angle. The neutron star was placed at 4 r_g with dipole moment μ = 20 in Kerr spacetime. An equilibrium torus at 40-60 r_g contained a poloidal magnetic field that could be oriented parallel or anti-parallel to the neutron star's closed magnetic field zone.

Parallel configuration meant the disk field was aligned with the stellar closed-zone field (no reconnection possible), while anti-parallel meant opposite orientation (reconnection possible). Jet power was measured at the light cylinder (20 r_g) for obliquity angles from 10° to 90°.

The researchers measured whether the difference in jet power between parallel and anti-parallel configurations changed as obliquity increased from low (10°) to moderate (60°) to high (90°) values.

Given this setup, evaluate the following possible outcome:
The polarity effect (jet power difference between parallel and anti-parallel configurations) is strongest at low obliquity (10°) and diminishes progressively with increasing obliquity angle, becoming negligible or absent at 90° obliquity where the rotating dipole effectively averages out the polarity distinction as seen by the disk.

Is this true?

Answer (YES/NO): NO